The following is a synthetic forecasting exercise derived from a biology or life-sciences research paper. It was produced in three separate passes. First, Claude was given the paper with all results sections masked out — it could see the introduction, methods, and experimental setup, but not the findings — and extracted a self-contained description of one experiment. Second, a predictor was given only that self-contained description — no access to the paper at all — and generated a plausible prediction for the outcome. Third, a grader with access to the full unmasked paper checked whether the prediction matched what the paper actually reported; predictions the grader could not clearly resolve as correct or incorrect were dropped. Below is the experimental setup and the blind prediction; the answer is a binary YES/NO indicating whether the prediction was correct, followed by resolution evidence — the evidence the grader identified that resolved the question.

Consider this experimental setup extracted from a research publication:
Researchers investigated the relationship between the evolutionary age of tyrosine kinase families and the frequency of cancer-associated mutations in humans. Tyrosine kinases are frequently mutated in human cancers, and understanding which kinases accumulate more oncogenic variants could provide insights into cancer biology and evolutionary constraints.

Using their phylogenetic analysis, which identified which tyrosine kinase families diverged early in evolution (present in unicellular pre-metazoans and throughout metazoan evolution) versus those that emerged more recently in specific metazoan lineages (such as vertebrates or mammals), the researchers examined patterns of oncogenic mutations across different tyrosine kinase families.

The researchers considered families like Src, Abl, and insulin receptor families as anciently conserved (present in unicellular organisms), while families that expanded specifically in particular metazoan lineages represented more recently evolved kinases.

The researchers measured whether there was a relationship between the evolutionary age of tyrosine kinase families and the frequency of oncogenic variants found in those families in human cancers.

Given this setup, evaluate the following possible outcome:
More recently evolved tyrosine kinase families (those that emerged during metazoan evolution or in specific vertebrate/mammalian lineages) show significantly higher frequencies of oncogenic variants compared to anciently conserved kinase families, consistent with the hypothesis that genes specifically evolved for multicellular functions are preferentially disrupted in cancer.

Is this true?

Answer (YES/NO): YES